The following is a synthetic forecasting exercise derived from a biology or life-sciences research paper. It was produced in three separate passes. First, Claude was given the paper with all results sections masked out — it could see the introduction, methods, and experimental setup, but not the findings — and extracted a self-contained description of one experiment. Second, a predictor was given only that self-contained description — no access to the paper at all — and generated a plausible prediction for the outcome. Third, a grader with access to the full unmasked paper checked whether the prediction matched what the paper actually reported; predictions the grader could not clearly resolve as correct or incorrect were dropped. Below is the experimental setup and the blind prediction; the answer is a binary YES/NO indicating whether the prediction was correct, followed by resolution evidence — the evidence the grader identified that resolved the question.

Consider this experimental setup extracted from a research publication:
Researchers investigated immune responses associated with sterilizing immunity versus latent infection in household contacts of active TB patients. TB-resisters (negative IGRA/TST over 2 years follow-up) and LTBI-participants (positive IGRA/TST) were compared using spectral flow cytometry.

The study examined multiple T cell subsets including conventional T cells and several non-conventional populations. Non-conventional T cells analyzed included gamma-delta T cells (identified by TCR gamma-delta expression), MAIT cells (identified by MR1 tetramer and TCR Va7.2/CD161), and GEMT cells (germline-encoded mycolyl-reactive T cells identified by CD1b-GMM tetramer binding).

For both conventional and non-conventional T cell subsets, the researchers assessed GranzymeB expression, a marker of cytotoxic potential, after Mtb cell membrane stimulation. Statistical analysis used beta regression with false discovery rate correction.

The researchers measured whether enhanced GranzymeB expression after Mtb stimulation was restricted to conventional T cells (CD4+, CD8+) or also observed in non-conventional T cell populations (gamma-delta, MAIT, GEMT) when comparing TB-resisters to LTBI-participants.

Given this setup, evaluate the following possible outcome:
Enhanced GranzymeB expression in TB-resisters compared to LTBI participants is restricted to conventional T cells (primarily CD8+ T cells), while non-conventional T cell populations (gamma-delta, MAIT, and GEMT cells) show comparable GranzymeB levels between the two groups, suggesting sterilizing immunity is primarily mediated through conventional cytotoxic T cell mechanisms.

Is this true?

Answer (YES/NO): NO